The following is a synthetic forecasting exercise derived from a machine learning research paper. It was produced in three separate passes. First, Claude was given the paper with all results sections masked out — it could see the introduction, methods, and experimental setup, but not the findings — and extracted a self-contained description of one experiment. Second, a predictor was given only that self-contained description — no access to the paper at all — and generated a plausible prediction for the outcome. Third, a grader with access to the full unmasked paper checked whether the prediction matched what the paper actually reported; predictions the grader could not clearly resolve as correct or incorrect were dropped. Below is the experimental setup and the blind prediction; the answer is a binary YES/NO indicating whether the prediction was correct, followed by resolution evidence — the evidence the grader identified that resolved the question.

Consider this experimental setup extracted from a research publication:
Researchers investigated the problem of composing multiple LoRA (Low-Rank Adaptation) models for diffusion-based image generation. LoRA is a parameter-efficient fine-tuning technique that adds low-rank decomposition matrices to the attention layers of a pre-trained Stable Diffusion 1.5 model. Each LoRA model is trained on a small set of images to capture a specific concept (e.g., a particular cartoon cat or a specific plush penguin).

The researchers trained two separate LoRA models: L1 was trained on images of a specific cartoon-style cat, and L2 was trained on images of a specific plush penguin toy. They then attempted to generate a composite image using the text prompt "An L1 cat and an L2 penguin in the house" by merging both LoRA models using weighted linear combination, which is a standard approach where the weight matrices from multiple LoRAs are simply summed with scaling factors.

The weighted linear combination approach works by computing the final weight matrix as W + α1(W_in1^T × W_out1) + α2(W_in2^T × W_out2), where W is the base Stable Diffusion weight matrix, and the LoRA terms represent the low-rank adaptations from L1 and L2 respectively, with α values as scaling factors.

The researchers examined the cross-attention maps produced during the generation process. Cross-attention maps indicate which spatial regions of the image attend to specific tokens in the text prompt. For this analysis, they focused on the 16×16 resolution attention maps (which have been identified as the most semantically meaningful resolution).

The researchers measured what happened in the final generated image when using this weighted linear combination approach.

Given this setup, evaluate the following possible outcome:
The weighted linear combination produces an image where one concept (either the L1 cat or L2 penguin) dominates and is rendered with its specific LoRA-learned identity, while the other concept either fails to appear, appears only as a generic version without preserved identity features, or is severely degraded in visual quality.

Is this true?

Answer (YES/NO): YES